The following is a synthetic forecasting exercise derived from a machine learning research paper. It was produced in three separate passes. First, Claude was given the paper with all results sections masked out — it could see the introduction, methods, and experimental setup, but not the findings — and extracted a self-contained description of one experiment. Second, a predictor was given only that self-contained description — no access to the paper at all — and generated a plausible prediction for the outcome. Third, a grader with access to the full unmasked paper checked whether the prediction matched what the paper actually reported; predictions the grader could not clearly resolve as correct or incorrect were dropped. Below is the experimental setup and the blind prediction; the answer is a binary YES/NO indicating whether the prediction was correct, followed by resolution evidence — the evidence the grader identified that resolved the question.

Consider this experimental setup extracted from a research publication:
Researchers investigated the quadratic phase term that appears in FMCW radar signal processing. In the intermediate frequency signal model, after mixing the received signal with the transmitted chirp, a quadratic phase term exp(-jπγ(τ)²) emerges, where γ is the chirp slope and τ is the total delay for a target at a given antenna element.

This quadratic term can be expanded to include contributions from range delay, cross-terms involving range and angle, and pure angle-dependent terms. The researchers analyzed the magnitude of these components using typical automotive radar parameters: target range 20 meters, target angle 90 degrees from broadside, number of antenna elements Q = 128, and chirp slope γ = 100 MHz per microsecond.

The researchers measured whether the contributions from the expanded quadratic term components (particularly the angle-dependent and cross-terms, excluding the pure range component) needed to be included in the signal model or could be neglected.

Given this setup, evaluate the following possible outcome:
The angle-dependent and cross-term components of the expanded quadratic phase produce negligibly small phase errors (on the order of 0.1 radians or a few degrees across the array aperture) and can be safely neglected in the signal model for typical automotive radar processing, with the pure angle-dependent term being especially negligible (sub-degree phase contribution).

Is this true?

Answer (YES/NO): YES